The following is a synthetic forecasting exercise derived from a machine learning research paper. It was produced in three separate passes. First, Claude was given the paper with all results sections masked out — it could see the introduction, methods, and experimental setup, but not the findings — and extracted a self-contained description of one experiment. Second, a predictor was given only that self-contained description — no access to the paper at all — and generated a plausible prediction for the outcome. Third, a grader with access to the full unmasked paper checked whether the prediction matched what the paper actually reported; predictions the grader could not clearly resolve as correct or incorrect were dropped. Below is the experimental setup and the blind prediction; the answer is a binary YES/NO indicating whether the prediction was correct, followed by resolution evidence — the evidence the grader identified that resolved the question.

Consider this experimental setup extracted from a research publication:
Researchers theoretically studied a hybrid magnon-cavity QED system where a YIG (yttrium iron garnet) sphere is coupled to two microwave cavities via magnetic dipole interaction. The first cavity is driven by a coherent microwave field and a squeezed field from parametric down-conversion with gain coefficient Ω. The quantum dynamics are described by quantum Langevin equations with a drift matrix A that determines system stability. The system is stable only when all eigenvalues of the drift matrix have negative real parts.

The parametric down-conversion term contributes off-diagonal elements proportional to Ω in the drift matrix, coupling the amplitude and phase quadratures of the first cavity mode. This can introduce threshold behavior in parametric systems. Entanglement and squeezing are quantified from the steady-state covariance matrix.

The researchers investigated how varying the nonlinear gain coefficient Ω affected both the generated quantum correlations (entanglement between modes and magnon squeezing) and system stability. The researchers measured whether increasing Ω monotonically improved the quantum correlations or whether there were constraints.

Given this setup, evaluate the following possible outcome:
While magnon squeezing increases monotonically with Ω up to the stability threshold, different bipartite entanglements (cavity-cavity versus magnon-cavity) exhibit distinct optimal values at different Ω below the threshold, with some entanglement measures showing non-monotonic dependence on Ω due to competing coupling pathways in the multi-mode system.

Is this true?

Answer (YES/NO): NO